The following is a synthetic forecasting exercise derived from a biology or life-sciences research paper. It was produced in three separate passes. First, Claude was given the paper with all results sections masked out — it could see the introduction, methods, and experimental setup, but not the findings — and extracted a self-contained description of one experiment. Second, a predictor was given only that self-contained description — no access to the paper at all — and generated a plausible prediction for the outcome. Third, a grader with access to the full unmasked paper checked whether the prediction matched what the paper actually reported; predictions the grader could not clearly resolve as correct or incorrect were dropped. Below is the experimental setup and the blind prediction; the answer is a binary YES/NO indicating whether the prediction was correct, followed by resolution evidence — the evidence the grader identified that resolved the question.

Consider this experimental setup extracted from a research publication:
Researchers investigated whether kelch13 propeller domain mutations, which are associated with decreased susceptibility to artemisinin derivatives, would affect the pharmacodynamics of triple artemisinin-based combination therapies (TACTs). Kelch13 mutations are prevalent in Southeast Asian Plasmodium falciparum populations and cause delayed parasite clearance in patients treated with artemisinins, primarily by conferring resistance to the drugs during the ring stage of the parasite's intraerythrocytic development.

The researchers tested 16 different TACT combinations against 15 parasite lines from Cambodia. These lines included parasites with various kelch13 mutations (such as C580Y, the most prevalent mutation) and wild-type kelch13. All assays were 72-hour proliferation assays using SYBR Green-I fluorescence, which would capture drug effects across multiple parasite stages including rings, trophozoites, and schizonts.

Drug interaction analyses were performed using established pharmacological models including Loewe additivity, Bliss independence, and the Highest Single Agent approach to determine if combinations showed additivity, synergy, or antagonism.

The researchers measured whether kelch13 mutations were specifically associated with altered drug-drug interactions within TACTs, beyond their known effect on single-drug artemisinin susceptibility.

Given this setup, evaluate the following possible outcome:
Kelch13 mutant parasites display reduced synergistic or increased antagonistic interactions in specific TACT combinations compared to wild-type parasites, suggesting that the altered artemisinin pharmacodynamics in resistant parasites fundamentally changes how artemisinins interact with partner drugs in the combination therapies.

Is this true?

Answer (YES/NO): NO